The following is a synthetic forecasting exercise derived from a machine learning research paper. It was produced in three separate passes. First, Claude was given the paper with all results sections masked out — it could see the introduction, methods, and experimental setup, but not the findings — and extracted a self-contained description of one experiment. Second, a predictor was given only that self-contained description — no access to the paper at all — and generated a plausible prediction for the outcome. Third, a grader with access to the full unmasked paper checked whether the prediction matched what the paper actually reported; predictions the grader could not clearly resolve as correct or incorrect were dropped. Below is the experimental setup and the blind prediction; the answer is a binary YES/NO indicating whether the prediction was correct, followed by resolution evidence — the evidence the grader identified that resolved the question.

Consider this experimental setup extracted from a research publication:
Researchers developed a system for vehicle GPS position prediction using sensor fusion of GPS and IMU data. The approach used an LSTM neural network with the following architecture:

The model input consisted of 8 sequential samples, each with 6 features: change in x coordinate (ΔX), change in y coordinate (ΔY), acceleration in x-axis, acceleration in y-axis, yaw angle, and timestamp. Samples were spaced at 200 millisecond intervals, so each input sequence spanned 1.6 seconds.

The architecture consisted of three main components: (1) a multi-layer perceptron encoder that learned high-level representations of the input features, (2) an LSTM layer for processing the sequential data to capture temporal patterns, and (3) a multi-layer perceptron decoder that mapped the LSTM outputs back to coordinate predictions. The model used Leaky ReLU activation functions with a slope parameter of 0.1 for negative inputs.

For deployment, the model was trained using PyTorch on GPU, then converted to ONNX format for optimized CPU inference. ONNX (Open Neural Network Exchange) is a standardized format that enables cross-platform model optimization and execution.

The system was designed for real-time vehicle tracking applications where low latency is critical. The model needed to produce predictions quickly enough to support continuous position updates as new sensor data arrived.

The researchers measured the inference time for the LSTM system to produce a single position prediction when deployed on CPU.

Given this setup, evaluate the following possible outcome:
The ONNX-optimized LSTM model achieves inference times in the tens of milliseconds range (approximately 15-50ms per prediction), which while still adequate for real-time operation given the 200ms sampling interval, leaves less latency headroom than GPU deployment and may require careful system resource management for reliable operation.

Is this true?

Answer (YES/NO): NO